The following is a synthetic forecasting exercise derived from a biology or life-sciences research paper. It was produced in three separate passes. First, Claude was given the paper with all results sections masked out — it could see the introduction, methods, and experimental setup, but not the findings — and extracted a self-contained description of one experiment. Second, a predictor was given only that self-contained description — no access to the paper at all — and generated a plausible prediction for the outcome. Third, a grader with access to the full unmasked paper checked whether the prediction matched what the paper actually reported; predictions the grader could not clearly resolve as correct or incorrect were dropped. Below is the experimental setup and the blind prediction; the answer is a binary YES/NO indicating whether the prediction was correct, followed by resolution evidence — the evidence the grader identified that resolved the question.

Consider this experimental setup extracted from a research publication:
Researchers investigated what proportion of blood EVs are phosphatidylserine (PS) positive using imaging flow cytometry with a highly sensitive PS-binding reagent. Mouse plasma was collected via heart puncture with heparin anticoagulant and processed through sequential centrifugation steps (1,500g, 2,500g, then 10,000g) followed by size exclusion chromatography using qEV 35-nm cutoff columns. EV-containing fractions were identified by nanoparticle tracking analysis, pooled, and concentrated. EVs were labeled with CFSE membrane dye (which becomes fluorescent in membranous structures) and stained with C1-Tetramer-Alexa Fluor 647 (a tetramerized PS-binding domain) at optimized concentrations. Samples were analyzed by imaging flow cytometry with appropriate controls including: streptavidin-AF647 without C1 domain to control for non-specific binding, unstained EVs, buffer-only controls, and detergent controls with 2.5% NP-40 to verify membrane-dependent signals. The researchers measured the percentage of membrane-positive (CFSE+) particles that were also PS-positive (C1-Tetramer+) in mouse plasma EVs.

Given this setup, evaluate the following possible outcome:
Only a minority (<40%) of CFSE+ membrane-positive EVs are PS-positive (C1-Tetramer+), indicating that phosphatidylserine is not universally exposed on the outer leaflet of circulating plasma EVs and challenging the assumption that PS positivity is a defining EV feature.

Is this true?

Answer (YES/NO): NO